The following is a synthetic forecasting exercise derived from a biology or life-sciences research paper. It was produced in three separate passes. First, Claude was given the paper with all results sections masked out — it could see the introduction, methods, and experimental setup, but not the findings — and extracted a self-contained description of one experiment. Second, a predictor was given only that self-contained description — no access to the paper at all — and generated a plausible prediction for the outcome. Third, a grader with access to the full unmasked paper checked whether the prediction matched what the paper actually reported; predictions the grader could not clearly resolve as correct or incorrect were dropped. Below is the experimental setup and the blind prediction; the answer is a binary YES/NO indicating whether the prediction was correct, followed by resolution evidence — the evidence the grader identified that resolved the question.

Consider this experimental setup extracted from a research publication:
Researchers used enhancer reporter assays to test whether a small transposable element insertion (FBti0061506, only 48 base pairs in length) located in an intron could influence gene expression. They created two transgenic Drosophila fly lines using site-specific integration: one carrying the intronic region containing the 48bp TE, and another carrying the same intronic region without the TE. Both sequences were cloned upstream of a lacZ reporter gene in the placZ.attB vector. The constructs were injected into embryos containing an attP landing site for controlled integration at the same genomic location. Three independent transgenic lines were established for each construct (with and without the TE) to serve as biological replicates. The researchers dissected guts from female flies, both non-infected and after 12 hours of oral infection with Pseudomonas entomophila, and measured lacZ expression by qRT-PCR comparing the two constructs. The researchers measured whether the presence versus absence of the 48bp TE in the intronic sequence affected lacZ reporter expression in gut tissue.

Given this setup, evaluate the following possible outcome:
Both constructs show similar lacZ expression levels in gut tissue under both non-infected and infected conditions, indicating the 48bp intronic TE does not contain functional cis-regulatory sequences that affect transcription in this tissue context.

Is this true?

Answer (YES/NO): YES